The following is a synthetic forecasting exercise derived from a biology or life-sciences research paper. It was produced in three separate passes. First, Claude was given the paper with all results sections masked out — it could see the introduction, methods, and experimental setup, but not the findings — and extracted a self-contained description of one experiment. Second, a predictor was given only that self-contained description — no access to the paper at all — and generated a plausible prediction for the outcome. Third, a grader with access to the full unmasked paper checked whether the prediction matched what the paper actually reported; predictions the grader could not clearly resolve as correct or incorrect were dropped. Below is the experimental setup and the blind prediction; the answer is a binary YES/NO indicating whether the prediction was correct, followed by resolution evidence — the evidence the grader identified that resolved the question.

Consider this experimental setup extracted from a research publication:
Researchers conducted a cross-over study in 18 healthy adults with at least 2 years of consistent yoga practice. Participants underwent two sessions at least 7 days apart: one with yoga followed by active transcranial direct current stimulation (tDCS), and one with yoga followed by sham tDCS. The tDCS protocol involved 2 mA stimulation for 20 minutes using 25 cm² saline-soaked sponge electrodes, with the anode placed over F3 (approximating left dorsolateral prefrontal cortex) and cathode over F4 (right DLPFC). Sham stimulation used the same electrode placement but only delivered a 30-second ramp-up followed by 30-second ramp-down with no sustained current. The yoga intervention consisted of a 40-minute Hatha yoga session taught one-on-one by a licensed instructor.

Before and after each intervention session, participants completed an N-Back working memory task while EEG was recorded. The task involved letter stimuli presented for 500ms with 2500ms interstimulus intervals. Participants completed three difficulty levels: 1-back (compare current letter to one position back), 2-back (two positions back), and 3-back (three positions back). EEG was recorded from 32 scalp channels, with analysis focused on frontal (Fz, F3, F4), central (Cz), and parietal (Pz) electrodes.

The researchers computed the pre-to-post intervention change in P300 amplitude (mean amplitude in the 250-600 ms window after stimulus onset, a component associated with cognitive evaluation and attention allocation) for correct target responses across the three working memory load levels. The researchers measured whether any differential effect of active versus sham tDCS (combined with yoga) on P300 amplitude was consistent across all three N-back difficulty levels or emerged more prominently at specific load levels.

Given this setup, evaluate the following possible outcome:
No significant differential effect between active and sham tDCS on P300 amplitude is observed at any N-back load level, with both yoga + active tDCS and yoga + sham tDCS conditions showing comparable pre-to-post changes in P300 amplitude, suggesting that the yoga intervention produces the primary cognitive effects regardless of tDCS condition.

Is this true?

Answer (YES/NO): NO